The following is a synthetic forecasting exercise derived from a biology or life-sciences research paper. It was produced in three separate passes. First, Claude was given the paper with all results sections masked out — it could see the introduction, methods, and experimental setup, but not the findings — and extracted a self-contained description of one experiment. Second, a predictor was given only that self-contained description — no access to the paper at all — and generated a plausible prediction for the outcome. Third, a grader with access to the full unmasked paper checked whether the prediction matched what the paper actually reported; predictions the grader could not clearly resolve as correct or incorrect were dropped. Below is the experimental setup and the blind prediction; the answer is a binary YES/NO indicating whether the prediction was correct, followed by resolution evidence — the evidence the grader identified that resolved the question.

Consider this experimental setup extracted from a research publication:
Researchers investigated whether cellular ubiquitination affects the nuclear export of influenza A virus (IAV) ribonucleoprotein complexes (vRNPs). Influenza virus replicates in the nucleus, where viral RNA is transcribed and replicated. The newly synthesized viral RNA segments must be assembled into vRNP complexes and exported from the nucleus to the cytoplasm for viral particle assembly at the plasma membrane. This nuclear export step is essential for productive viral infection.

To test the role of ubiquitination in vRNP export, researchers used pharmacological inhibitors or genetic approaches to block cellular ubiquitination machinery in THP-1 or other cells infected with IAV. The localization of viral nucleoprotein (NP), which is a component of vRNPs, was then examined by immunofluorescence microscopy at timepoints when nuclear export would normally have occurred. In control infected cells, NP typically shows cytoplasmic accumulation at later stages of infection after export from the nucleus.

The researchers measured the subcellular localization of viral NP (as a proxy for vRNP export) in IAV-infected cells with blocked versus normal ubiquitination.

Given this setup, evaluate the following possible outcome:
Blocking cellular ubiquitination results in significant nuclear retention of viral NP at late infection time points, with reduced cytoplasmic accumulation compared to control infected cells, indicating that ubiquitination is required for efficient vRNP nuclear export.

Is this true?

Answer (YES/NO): YES